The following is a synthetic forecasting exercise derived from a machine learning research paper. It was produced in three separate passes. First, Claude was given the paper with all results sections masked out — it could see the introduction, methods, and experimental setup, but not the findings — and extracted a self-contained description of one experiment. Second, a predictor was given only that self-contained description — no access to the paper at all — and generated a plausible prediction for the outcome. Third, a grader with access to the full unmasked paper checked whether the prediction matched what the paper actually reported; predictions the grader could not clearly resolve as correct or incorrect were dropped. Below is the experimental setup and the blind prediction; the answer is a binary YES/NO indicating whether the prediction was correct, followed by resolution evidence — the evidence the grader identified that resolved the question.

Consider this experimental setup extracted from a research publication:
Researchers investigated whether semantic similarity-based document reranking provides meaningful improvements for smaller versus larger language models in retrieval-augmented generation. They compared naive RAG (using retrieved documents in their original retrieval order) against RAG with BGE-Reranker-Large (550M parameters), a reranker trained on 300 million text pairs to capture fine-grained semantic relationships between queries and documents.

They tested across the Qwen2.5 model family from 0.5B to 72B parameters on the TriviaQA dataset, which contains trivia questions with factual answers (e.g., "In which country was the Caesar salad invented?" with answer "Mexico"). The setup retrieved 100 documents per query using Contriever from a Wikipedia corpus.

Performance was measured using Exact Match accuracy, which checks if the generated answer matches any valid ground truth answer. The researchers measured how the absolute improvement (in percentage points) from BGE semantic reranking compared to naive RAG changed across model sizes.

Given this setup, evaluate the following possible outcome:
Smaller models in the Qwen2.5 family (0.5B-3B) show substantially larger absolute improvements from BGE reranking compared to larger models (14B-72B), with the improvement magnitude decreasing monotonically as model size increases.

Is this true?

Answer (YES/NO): NO